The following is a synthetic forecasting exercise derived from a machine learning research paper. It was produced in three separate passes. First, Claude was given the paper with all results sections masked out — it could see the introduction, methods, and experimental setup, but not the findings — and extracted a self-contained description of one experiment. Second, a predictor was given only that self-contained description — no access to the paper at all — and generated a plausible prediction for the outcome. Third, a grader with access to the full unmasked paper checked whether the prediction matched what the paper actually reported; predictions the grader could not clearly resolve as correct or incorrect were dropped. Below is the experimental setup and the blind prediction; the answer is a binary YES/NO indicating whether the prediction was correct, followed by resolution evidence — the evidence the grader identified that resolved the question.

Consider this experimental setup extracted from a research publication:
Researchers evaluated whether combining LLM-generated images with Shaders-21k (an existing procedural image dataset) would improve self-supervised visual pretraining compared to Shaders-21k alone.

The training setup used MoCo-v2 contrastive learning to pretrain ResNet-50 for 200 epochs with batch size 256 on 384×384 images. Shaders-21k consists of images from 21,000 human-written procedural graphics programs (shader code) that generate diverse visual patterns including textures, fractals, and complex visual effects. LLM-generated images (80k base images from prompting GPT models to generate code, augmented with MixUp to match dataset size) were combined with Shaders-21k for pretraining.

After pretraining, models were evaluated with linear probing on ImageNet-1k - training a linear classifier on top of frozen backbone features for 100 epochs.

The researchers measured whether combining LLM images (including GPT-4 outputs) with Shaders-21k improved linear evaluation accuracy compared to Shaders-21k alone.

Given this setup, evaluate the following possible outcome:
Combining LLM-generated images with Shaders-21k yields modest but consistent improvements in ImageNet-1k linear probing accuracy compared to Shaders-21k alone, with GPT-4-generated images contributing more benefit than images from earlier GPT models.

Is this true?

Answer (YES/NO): NO